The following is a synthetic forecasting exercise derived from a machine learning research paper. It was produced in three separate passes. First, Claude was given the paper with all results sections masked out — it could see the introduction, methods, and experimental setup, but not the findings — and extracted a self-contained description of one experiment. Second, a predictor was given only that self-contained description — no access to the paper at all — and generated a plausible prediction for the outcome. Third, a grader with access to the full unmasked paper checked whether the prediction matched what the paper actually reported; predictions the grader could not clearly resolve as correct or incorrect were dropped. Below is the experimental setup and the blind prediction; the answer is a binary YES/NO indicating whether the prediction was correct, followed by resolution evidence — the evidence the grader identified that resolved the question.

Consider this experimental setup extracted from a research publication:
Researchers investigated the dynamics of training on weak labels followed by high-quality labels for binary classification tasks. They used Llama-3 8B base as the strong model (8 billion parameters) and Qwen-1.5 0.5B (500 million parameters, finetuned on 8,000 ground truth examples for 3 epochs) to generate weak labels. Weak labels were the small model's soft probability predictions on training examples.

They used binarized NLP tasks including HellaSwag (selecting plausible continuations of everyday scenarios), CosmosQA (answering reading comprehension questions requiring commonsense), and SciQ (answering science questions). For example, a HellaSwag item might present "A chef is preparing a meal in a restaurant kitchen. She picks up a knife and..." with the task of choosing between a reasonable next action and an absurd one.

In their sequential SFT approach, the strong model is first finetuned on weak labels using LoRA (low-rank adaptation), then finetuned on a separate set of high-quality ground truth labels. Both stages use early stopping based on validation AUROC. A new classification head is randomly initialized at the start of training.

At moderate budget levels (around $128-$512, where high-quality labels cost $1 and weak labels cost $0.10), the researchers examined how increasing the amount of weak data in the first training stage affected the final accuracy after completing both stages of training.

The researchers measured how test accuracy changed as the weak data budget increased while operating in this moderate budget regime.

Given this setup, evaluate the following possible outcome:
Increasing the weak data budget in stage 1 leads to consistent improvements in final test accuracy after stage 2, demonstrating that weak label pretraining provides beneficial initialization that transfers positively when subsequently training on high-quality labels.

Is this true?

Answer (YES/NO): NO